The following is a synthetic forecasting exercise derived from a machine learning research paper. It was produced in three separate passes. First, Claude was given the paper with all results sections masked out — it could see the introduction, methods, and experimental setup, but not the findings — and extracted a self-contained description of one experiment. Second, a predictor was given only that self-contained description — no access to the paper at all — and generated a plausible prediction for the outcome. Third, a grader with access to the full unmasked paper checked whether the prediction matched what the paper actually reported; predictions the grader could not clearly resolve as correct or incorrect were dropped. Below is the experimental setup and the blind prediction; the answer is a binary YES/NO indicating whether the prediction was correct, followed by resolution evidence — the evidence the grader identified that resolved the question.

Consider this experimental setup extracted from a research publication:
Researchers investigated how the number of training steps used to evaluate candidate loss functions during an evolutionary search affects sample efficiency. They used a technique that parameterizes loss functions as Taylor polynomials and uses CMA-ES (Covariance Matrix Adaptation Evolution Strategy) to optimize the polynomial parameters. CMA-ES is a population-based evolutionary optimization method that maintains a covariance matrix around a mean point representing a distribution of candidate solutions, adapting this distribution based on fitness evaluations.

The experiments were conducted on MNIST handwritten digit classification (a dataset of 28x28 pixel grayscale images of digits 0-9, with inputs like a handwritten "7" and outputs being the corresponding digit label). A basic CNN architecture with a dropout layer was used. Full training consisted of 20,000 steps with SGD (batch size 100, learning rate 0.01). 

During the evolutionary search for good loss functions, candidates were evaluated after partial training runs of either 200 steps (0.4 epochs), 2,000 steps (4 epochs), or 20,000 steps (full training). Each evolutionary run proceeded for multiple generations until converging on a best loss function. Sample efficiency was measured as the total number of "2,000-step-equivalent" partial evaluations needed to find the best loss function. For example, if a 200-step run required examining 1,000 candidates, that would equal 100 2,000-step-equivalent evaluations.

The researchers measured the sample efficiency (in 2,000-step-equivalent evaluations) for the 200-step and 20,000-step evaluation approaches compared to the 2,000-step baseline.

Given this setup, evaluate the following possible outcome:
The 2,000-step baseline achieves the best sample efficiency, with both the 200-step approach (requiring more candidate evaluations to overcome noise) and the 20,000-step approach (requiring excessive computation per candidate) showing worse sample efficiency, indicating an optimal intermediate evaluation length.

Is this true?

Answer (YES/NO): YES